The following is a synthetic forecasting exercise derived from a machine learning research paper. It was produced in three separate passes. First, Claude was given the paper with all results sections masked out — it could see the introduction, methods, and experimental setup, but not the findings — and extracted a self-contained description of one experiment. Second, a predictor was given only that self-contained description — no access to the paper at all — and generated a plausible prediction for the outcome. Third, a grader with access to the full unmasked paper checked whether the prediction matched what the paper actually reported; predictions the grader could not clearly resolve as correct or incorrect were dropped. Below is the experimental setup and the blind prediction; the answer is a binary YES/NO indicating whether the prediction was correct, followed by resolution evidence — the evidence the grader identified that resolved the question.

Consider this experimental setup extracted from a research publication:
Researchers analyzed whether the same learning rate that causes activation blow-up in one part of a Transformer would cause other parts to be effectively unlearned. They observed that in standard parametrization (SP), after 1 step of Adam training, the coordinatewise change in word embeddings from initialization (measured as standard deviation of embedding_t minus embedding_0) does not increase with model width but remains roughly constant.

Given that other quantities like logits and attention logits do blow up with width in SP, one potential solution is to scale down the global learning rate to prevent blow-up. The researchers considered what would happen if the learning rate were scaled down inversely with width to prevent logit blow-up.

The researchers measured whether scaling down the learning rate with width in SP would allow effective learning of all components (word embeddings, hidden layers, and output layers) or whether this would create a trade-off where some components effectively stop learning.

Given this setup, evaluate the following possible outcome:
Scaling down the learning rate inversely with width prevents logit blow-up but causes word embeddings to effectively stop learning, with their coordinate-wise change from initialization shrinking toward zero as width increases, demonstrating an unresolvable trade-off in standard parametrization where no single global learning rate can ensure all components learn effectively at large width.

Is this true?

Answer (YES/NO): YES